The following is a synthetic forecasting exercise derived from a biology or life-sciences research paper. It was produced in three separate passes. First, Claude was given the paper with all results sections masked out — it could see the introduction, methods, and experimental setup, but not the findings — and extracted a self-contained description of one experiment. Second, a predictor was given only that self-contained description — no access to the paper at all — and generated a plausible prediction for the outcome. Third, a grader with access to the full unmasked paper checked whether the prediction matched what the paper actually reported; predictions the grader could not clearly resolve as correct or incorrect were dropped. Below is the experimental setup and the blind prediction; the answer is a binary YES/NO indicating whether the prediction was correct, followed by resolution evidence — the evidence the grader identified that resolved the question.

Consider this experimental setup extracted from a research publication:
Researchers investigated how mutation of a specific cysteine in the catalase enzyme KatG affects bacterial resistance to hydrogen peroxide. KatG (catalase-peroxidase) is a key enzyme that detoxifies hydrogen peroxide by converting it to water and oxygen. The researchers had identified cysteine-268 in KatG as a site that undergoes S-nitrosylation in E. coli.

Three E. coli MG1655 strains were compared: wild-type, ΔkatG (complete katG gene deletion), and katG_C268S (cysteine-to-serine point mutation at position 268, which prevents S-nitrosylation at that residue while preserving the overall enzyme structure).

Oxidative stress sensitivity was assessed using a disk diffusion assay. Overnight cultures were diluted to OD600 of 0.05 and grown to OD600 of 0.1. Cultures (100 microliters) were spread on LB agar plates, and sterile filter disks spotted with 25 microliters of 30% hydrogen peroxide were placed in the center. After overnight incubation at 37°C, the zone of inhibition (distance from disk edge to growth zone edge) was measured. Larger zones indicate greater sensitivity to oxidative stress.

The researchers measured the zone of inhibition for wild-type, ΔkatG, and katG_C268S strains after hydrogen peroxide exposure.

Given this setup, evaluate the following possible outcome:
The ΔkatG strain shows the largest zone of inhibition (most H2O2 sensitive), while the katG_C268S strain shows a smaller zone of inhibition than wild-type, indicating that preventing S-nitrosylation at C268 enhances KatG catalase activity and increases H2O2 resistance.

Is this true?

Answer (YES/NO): NO